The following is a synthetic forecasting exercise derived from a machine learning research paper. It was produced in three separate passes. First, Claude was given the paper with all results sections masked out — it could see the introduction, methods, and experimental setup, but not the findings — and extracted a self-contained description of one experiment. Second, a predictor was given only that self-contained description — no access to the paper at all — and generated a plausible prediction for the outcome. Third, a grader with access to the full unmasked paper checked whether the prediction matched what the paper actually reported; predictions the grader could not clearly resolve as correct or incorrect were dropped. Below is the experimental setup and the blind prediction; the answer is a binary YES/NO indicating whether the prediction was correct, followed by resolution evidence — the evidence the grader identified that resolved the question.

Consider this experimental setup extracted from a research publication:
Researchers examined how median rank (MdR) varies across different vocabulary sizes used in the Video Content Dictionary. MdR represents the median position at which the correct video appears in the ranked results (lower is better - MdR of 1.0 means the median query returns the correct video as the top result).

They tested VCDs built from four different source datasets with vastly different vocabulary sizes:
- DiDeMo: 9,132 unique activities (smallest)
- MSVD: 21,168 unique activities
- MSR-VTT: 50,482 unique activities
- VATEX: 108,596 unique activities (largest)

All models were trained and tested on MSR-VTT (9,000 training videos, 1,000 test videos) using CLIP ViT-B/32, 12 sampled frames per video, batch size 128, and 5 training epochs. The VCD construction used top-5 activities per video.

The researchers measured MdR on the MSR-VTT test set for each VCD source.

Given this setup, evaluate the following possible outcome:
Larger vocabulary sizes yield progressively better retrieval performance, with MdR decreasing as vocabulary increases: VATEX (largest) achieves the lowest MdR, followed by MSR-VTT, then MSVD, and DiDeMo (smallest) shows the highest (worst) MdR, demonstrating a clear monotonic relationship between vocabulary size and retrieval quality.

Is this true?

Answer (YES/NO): NO